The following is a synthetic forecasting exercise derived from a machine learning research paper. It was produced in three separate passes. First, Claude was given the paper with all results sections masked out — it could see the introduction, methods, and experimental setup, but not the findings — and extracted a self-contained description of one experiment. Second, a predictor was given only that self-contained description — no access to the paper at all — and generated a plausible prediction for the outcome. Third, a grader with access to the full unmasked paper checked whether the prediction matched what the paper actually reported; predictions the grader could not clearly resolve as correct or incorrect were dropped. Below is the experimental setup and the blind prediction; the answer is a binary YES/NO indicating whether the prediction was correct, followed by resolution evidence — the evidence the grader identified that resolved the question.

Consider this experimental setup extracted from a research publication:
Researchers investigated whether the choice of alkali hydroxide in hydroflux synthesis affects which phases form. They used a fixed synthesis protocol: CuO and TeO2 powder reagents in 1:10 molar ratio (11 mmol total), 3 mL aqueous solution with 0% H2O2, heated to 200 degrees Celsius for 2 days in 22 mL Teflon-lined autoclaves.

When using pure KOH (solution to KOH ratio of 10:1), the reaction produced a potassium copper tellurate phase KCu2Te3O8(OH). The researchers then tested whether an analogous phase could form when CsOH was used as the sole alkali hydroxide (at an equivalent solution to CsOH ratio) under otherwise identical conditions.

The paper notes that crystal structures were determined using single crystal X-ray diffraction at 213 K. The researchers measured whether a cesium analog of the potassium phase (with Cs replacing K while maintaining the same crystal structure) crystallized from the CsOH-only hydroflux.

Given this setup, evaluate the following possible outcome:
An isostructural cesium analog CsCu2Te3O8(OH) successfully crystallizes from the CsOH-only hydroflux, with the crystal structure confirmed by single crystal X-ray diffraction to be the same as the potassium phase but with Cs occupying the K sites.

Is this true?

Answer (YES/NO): NO